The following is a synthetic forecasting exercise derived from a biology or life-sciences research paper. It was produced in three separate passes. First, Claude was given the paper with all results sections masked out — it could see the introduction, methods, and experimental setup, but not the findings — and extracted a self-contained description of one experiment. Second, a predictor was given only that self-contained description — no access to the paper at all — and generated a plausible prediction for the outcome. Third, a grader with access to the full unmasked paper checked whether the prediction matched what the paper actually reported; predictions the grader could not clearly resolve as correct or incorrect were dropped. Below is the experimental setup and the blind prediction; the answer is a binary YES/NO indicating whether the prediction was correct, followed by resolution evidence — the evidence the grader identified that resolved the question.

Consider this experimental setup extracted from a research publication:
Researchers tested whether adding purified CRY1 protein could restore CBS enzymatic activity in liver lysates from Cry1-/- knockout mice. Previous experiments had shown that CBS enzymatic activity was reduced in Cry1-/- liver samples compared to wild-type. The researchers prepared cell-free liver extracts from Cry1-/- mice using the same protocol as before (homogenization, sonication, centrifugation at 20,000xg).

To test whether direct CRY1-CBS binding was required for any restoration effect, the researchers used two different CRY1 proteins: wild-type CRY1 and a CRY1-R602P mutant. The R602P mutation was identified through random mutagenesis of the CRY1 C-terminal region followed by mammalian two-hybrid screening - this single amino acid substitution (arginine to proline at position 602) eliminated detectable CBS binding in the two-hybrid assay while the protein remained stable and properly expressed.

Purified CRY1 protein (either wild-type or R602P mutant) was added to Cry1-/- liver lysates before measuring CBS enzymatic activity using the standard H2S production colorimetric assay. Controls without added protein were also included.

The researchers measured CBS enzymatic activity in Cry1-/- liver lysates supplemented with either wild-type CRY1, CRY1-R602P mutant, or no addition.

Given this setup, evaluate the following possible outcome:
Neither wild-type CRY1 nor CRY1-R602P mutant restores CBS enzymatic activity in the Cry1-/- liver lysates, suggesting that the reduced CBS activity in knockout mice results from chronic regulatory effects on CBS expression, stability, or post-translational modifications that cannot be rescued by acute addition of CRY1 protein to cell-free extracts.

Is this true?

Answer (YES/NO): NO